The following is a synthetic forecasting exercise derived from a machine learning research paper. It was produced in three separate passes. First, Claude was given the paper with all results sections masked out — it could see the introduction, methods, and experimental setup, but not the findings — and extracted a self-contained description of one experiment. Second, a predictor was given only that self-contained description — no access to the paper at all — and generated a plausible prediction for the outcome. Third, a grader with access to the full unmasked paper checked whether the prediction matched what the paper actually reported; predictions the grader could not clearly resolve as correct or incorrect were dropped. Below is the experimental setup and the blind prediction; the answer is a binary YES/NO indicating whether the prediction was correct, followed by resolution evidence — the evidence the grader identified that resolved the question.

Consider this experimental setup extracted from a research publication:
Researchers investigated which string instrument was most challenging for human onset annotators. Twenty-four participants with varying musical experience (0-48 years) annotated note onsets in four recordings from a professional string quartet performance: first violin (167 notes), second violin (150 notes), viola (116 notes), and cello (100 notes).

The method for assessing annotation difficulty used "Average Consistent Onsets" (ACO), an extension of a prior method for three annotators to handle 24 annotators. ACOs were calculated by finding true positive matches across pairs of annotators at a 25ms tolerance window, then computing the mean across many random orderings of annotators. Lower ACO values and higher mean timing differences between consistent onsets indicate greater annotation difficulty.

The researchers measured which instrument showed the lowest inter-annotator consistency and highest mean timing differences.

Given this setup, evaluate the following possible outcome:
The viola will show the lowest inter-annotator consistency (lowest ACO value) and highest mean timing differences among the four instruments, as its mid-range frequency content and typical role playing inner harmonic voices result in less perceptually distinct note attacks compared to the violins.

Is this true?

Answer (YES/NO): NO